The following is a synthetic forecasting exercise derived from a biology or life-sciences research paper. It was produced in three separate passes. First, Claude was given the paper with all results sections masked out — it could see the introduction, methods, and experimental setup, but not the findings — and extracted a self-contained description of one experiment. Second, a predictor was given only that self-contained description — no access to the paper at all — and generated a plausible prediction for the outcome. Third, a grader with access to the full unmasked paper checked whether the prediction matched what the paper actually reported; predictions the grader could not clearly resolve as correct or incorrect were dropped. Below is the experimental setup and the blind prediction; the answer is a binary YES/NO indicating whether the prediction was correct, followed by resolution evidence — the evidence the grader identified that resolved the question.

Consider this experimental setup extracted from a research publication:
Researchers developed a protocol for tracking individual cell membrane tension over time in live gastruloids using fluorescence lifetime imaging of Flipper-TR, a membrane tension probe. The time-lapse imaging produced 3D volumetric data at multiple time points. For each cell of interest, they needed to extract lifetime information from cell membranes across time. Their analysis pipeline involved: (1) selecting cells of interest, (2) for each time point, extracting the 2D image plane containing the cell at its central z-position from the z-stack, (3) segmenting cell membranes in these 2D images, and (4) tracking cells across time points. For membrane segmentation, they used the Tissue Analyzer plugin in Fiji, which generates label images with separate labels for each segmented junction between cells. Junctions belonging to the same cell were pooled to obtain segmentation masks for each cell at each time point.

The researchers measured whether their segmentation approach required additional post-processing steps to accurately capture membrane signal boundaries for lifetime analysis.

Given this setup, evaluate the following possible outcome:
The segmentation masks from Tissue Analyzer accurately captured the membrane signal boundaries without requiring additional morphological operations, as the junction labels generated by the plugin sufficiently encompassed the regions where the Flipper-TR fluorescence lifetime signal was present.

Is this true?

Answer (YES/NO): NO